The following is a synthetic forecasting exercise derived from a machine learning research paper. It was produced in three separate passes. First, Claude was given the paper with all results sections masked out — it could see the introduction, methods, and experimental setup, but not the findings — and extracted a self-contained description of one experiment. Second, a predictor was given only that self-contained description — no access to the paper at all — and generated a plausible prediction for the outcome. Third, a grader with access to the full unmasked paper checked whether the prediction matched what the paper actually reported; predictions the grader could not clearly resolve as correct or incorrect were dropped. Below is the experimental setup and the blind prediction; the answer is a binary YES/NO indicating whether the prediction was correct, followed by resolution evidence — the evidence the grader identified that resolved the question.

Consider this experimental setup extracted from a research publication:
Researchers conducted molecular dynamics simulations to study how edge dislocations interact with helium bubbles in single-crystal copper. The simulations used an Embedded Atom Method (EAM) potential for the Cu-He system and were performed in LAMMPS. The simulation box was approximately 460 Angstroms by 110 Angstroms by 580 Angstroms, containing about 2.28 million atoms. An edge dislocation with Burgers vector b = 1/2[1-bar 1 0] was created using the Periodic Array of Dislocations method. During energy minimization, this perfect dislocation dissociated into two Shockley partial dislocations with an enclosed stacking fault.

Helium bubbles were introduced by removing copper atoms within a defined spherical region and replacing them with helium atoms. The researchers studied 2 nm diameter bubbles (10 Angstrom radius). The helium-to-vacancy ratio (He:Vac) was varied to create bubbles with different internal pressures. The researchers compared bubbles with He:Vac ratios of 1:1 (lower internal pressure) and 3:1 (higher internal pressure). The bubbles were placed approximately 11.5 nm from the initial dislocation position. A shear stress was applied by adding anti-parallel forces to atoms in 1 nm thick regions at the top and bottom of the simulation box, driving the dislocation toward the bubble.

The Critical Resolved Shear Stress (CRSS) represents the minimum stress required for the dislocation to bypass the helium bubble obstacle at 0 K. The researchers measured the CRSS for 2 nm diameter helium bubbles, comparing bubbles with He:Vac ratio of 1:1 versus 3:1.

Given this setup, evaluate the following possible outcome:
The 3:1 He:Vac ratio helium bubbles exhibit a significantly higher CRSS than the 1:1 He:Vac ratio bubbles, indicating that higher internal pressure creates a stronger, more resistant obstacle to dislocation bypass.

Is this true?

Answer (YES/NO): NO